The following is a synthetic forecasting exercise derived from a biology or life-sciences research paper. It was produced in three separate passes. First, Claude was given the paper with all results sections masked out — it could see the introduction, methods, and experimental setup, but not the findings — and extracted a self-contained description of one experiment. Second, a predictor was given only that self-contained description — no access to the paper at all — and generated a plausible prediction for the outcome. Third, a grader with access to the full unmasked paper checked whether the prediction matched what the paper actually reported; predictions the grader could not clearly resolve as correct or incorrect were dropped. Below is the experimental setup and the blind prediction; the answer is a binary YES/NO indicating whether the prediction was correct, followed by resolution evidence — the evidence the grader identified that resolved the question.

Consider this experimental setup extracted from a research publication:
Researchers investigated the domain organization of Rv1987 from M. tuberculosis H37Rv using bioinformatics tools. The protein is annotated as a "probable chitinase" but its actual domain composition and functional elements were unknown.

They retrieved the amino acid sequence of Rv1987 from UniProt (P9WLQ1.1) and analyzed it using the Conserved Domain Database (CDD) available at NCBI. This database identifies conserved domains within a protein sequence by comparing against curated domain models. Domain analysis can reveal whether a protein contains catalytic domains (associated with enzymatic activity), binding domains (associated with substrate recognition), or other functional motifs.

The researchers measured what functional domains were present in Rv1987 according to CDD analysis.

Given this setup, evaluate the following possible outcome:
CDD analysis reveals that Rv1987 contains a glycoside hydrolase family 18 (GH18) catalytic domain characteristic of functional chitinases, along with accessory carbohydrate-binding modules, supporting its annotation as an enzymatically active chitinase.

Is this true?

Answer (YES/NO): NO